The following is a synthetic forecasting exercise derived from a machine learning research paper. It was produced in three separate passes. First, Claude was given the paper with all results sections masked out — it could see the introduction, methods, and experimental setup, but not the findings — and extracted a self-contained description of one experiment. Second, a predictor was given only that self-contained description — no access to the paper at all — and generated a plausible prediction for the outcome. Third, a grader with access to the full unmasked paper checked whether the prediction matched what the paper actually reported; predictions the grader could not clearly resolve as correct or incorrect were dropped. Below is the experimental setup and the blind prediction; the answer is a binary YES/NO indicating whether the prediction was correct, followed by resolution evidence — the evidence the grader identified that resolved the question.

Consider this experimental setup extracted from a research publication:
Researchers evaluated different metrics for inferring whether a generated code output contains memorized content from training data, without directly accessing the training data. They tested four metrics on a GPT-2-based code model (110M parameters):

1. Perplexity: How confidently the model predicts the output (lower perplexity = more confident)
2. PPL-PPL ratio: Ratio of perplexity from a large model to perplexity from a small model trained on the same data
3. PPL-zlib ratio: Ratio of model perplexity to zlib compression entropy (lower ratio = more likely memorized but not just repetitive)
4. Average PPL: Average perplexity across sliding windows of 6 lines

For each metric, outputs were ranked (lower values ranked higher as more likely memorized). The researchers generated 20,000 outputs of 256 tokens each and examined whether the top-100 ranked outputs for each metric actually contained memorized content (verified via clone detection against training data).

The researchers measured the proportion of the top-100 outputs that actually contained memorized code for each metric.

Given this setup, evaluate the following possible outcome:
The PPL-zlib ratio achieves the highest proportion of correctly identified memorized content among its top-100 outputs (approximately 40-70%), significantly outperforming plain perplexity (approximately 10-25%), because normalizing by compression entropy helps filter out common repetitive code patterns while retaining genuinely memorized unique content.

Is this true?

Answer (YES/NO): NO